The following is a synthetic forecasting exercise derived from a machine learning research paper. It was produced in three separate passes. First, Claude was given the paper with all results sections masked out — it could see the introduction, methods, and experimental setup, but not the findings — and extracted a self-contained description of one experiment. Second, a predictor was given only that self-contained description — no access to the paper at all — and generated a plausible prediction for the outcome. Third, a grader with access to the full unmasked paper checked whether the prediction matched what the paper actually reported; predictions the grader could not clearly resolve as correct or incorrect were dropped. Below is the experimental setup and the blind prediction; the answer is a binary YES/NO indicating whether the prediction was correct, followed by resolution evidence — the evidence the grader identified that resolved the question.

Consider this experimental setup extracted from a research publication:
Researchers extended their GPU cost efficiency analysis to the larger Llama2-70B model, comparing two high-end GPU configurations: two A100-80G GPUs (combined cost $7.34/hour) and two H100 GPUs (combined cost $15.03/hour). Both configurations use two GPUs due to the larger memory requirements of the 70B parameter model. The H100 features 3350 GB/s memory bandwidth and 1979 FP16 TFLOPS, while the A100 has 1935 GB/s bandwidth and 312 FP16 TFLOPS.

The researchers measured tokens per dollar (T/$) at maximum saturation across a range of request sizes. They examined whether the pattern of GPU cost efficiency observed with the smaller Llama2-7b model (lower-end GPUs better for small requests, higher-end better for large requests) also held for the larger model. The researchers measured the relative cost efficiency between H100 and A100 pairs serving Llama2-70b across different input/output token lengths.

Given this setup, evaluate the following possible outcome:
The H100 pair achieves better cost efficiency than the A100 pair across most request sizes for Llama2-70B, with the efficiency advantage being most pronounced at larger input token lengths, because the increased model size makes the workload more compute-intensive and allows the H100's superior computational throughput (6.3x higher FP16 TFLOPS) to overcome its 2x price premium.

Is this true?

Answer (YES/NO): NO